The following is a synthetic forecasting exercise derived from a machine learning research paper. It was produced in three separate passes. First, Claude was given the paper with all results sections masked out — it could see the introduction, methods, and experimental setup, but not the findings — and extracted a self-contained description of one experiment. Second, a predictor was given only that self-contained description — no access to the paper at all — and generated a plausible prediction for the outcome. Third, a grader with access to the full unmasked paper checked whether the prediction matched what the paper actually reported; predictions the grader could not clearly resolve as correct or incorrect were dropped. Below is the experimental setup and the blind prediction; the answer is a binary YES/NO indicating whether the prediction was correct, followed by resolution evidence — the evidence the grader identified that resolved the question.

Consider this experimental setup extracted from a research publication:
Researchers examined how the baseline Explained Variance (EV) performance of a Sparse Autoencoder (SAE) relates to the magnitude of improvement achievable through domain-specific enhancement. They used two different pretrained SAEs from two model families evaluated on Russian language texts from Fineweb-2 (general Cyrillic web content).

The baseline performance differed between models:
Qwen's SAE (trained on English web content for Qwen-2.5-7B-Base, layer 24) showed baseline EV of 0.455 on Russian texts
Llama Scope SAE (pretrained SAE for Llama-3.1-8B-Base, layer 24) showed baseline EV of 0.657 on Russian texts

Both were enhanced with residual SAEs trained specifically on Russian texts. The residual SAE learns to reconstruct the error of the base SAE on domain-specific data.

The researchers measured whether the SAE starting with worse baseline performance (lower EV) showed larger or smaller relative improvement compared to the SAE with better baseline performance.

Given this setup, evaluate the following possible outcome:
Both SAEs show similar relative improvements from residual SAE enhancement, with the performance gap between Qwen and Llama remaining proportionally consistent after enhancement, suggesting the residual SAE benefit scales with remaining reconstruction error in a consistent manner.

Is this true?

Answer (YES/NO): NO